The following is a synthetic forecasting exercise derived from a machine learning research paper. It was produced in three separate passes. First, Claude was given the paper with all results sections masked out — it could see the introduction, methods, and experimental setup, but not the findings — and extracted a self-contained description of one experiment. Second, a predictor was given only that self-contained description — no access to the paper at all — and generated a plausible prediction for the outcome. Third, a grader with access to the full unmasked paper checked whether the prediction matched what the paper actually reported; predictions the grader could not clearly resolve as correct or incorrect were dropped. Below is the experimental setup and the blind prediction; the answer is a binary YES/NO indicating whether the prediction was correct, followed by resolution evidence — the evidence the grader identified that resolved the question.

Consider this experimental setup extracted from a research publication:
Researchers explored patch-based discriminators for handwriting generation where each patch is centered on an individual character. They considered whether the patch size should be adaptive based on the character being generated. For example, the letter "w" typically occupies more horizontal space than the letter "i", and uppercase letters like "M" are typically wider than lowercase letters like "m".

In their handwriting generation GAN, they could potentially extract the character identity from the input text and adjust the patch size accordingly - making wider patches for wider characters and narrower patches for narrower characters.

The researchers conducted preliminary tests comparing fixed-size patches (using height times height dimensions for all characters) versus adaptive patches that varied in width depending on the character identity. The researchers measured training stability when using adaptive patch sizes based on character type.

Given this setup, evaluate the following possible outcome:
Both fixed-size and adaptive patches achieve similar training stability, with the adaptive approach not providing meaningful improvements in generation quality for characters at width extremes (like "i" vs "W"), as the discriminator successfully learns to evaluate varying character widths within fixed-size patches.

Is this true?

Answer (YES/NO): NO